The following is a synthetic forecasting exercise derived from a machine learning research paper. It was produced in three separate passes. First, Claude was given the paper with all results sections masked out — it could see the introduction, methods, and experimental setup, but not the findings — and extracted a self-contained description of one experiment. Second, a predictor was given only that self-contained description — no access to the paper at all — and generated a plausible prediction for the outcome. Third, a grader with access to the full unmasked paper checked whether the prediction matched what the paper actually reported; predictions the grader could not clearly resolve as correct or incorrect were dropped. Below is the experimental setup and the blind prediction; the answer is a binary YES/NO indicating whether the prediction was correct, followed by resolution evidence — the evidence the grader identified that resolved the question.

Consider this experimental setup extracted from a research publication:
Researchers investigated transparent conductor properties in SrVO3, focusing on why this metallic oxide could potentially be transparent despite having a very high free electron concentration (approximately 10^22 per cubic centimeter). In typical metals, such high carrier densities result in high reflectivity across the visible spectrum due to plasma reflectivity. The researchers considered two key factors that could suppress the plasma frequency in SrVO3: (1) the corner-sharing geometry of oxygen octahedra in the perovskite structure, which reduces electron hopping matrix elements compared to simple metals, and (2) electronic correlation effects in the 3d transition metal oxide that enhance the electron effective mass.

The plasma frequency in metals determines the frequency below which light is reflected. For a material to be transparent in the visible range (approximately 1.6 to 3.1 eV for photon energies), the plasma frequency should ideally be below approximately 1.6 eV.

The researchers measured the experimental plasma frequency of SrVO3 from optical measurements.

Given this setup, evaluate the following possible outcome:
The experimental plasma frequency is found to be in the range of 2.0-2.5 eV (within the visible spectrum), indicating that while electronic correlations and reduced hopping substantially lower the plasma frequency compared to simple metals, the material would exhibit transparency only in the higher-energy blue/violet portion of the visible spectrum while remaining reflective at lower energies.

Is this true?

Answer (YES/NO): NO